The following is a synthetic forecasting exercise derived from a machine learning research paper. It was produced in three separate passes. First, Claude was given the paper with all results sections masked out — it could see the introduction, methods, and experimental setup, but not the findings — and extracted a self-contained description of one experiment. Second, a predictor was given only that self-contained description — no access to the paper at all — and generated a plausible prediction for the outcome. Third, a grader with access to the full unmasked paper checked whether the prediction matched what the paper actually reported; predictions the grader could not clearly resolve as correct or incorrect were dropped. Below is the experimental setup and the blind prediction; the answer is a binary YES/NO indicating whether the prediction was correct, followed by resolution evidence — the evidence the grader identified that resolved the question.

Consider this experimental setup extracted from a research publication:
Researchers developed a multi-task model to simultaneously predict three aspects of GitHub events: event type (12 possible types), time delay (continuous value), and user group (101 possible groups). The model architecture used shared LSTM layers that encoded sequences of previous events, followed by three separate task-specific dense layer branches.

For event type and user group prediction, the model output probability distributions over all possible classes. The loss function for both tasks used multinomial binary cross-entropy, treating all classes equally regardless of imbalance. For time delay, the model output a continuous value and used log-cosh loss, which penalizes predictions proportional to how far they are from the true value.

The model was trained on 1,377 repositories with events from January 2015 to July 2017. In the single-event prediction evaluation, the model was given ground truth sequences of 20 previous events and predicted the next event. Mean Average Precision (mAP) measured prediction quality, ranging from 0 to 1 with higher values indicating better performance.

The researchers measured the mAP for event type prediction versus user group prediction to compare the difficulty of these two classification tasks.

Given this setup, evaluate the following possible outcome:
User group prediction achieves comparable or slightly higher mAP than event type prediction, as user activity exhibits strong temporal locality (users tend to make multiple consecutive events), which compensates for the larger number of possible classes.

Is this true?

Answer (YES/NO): NO